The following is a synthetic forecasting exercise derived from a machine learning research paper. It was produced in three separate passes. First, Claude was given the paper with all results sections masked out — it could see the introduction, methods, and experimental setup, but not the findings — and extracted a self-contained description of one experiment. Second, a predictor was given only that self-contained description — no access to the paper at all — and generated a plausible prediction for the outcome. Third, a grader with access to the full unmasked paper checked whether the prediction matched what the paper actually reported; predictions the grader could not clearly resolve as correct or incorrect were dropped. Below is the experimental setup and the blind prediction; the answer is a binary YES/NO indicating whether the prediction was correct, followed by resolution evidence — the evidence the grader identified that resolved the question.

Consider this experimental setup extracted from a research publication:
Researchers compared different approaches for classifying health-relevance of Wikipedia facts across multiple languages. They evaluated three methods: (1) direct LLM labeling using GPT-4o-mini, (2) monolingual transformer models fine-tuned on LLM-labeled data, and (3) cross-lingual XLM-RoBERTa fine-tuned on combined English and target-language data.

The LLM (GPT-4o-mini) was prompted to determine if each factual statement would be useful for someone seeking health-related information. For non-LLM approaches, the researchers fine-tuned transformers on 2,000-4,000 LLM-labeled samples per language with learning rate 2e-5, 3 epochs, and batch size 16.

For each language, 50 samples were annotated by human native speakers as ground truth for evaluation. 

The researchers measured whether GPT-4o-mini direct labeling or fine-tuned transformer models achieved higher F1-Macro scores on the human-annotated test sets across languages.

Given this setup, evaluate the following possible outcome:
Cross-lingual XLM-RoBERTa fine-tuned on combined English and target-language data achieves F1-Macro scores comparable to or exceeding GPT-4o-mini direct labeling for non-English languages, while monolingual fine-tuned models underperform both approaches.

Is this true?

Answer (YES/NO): NO